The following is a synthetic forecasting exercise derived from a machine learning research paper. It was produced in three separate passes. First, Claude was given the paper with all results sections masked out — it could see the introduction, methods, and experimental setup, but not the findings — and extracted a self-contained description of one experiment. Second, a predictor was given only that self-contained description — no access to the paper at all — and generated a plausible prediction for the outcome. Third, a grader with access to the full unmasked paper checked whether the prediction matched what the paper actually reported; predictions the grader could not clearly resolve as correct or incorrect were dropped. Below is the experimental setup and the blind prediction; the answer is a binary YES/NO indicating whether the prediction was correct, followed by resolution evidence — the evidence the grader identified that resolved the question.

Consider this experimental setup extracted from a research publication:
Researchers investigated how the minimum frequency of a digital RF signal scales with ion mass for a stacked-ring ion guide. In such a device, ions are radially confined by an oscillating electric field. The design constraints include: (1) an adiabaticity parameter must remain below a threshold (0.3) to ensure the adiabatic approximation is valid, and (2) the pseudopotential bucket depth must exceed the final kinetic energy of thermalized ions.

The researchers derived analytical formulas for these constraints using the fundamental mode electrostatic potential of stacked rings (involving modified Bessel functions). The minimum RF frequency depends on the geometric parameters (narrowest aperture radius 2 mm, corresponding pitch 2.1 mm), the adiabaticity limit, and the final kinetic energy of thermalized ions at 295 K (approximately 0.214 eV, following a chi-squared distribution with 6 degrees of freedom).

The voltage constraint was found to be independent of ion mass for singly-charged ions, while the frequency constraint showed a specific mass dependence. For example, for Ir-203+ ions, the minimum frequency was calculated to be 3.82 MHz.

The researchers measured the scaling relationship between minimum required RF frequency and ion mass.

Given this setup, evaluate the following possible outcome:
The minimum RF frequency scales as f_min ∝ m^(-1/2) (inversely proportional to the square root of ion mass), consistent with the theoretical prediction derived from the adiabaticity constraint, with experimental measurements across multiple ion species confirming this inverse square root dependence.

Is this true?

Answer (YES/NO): NO